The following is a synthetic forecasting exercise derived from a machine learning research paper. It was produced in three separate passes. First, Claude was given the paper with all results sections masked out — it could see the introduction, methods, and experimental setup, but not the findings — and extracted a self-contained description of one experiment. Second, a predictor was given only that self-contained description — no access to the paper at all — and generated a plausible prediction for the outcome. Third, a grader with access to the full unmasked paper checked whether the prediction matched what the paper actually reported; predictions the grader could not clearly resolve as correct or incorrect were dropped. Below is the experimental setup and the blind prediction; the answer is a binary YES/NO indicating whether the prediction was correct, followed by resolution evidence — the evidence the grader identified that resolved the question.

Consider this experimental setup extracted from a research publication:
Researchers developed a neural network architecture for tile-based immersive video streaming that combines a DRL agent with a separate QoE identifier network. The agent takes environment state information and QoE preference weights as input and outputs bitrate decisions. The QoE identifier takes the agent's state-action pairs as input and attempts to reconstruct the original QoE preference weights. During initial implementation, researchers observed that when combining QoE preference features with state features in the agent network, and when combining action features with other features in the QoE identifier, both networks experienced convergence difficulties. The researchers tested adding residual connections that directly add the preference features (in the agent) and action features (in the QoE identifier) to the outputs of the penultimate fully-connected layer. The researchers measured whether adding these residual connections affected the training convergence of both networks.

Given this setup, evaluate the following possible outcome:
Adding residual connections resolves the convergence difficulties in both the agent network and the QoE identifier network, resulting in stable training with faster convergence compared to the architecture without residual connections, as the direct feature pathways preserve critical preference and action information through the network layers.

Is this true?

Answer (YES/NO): NO